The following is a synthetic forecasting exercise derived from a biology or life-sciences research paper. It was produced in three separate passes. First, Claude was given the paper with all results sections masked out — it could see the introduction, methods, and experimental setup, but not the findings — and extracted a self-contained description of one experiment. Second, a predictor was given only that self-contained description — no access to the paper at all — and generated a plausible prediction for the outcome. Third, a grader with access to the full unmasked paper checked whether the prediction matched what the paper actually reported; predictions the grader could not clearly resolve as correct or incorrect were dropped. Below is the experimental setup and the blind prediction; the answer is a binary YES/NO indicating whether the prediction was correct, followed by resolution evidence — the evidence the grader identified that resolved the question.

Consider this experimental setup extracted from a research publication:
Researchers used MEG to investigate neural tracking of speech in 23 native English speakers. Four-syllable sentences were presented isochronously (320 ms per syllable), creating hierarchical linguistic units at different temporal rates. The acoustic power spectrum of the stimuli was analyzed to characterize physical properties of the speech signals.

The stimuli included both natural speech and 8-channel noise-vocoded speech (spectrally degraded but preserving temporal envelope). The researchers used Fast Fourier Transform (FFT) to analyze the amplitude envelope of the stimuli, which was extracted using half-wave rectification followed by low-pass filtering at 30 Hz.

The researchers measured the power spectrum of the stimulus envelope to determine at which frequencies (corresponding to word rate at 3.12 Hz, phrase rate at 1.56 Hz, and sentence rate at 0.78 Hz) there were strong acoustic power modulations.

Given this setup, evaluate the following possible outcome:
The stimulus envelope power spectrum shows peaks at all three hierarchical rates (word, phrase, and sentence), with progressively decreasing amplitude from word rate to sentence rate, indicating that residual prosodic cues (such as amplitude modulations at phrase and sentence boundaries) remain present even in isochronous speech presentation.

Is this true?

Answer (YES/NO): NO